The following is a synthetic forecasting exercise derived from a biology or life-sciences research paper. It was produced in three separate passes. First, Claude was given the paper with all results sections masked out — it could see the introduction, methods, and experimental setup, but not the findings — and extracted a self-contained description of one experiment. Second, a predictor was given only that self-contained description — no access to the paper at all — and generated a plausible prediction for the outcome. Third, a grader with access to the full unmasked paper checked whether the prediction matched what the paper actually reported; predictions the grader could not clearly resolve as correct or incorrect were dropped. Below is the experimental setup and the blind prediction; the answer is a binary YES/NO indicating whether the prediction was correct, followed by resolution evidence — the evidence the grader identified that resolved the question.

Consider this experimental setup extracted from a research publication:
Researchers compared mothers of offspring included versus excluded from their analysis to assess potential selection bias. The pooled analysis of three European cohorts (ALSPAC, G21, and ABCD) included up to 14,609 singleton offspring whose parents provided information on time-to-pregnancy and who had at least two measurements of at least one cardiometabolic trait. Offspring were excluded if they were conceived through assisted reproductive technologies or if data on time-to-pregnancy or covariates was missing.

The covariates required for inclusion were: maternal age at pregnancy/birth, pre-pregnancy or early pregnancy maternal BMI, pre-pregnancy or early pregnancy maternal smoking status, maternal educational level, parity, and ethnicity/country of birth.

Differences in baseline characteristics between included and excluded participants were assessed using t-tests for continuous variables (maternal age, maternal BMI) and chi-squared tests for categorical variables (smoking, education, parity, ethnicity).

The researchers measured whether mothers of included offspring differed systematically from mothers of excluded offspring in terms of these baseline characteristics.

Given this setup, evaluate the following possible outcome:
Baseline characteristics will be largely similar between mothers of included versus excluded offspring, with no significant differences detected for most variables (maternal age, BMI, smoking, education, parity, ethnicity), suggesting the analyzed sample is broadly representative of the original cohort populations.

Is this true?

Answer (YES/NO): NO